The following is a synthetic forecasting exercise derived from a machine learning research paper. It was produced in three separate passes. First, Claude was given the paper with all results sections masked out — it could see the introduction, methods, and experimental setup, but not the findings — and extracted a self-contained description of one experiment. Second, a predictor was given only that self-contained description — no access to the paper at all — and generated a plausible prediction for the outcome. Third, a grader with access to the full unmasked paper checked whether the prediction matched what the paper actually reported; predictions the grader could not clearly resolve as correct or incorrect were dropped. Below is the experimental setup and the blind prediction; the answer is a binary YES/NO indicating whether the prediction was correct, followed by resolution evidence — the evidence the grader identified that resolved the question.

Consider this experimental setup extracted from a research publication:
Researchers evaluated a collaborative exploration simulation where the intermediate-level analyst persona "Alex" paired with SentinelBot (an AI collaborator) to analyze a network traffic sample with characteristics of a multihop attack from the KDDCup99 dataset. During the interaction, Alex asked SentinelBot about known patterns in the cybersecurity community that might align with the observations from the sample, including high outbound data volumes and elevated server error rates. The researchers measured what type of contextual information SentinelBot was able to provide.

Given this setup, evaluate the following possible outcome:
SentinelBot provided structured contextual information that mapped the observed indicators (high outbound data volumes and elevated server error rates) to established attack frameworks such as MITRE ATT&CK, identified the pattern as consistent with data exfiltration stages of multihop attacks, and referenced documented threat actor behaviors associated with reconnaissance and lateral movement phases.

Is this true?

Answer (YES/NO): NO